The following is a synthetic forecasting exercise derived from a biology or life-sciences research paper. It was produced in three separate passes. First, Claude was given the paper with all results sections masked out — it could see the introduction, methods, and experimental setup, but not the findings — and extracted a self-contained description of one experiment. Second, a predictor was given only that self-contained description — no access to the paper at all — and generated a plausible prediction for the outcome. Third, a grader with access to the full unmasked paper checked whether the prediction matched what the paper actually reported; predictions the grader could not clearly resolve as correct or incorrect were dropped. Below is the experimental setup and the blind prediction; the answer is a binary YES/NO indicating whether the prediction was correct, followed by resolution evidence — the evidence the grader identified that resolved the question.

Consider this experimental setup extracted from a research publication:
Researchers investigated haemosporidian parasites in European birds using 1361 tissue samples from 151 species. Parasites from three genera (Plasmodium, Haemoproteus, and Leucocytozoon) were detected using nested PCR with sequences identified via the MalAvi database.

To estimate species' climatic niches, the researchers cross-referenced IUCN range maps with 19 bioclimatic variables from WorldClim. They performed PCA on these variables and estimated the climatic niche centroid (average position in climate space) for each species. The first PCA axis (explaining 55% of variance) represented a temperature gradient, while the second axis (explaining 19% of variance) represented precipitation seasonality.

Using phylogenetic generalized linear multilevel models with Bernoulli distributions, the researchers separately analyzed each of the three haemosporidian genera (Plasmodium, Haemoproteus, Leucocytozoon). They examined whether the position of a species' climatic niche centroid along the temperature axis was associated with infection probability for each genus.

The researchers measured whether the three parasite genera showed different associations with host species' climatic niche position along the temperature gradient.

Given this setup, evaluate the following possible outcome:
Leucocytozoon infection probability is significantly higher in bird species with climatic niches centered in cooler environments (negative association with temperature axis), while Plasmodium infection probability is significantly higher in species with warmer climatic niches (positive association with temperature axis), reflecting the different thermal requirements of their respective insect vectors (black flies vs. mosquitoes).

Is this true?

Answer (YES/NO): NO